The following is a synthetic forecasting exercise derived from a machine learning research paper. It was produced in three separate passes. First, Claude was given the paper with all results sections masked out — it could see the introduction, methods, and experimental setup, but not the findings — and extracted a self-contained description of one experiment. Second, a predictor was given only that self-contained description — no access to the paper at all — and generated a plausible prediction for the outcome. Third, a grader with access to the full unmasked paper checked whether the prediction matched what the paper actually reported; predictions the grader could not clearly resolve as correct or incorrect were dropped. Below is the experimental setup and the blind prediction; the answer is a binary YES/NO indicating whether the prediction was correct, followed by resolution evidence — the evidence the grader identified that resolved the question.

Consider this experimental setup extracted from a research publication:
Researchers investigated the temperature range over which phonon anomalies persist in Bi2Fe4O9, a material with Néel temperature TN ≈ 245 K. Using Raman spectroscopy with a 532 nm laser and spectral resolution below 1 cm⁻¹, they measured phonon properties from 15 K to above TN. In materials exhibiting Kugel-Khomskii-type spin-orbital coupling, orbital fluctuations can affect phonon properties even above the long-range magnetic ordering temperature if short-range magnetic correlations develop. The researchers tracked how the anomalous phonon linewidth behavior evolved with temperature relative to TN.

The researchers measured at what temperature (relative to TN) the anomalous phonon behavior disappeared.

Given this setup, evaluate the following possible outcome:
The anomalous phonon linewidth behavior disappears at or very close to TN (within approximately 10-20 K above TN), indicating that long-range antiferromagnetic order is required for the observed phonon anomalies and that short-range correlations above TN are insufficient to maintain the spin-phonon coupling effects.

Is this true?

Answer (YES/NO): NO